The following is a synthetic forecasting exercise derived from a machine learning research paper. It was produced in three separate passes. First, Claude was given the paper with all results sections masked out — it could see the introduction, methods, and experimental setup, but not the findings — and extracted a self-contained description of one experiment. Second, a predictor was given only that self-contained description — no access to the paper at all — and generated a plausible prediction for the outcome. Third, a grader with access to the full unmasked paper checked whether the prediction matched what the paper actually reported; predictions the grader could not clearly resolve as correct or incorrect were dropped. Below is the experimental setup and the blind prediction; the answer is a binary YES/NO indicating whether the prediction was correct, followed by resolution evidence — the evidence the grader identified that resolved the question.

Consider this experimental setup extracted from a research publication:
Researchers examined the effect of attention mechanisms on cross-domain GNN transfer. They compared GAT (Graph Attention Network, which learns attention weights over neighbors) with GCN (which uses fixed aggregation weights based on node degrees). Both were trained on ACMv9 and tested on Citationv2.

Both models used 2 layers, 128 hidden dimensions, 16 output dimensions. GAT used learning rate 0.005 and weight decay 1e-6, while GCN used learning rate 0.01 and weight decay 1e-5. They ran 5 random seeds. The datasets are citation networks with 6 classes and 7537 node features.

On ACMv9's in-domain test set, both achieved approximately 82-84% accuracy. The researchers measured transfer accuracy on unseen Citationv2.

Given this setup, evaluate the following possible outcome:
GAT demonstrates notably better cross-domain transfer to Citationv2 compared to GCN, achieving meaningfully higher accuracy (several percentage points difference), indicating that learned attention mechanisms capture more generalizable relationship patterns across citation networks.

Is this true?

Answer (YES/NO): NO